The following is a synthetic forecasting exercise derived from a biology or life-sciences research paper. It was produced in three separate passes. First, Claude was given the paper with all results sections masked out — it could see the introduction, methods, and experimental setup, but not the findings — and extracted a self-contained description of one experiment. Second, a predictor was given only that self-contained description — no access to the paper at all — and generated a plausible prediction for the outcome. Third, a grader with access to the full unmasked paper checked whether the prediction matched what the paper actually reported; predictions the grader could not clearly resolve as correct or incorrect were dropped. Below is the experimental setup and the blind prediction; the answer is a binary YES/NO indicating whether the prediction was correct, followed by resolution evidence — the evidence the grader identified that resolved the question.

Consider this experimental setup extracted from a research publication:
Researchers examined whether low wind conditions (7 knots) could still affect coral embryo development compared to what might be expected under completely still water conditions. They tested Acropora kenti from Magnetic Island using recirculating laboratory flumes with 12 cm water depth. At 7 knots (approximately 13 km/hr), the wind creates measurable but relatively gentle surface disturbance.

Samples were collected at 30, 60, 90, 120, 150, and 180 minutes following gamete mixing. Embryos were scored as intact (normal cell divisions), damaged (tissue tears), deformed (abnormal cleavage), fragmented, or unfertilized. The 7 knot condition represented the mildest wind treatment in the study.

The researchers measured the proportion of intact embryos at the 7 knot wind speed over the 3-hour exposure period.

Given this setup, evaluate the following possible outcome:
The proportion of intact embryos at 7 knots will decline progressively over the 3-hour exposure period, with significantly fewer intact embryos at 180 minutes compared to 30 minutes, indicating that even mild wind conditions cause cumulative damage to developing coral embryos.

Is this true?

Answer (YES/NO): NO